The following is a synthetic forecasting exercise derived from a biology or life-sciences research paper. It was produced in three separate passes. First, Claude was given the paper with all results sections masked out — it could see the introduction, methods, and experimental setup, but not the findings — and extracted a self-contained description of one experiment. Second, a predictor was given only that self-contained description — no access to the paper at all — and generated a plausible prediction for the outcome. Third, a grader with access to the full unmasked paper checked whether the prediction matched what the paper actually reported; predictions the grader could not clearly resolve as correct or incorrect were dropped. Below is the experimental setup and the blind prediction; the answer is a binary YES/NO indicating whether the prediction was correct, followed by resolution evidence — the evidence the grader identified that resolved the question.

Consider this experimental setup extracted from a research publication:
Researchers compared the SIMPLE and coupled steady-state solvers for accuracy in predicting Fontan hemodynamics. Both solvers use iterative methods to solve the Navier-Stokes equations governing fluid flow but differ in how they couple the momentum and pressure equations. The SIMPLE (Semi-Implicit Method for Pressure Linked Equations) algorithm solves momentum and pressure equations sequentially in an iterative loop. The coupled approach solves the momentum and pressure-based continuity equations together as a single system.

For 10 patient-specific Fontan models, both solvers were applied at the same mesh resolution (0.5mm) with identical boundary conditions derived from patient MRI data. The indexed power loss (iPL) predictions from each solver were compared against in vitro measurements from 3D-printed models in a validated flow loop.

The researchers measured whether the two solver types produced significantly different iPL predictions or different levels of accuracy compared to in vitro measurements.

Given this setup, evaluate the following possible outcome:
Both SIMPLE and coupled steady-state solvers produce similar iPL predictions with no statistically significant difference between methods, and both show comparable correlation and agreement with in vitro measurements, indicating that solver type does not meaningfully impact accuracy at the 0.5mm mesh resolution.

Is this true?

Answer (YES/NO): YES